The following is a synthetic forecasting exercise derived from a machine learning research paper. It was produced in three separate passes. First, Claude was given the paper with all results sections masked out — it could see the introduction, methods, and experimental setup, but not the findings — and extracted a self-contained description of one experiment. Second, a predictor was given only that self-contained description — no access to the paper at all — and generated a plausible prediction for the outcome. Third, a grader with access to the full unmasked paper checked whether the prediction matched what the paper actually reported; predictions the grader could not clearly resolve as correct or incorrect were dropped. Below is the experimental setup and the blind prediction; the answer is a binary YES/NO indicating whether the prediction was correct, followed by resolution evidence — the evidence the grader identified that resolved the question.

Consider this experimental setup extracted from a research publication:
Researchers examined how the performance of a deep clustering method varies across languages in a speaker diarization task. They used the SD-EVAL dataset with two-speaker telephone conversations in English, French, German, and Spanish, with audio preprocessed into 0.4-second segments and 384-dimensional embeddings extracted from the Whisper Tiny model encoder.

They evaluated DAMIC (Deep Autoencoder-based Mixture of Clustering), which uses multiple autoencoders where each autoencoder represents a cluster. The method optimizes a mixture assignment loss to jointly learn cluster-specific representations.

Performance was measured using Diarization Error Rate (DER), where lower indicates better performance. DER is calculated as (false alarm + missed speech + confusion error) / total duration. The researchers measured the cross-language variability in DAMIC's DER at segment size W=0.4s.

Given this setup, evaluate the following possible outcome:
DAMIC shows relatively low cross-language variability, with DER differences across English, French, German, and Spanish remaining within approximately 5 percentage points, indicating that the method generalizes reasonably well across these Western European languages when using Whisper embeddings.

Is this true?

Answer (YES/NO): NO